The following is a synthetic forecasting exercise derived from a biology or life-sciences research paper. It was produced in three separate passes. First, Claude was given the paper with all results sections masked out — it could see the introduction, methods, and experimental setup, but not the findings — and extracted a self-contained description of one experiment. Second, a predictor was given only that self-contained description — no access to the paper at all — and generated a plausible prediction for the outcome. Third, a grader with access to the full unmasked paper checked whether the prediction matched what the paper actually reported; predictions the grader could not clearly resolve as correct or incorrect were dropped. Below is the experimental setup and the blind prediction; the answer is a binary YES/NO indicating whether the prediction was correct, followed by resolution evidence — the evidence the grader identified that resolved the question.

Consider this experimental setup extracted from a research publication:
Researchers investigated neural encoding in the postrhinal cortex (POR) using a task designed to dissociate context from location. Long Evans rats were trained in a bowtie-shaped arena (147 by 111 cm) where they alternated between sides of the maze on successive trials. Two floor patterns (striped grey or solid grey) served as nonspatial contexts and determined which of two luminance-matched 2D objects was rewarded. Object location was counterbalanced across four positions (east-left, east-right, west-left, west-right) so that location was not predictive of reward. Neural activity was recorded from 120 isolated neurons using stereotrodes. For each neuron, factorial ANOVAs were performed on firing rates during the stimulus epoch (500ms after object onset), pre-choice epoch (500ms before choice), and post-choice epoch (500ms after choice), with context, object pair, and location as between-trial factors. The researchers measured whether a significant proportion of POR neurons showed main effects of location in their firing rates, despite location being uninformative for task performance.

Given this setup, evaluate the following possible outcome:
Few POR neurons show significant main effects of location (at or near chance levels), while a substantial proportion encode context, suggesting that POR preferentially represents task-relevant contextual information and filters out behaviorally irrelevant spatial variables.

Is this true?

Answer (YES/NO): NO